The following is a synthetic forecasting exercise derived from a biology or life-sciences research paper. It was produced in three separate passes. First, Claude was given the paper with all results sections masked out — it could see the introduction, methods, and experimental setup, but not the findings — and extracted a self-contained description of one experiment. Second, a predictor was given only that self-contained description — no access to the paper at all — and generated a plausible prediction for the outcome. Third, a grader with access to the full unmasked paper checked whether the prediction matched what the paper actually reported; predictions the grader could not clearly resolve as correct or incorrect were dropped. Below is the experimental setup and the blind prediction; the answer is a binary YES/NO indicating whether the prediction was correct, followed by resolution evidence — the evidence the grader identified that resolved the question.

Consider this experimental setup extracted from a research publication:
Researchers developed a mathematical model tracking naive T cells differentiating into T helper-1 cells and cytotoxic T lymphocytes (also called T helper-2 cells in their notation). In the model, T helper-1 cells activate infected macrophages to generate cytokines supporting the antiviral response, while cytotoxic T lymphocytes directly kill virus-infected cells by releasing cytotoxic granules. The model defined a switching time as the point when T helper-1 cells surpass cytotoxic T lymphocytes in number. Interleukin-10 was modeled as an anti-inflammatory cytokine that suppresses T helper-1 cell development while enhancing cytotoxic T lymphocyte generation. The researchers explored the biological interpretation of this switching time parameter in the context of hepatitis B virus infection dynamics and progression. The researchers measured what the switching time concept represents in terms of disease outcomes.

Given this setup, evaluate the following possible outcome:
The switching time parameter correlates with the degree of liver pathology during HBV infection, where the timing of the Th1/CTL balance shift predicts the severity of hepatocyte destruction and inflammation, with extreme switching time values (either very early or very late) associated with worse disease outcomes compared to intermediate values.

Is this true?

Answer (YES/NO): NO